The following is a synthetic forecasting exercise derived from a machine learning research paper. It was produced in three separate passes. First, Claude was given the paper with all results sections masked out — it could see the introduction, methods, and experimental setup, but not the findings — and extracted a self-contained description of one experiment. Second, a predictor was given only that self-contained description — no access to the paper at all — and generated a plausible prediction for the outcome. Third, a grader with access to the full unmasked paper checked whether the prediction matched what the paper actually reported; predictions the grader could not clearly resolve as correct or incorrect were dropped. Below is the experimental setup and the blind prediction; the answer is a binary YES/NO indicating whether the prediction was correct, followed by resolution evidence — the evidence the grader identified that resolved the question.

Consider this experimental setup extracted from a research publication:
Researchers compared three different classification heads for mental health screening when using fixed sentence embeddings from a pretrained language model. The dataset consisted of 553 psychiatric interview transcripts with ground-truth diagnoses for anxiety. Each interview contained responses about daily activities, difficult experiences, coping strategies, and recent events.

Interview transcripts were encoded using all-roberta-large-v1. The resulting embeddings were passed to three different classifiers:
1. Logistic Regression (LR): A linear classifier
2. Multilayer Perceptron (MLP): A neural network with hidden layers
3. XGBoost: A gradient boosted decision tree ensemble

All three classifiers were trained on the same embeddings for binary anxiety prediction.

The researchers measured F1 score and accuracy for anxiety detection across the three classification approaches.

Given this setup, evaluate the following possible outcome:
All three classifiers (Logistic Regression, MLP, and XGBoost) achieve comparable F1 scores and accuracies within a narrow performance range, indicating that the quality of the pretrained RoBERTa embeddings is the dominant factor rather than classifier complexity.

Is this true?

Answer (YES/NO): NO